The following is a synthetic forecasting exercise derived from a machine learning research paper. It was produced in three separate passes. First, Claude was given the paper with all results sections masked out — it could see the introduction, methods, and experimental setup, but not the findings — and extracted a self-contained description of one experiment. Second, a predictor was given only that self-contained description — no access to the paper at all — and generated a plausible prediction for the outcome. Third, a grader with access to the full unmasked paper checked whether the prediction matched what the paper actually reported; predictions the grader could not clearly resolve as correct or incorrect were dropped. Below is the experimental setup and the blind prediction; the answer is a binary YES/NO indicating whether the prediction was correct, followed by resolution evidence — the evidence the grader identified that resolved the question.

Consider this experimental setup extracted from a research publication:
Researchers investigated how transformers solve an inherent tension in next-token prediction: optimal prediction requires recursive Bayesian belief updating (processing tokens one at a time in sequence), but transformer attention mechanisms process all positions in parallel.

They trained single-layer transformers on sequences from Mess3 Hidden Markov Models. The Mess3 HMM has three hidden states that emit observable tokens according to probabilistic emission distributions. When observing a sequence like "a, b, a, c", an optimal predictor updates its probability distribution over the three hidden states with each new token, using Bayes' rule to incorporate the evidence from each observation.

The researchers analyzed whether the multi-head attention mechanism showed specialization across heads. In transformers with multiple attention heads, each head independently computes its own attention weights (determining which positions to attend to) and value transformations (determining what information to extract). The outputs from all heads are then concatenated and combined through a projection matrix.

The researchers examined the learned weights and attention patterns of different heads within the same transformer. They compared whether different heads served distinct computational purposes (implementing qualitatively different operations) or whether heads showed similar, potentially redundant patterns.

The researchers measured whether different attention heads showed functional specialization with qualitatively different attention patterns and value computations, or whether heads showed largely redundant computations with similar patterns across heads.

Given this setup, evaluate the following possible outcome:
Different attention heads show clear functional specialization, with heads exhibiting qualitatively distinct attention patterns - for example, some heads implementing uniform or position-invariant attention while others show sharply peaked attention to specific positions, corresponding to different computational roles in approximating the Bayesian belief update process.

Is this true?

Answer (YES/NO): NO